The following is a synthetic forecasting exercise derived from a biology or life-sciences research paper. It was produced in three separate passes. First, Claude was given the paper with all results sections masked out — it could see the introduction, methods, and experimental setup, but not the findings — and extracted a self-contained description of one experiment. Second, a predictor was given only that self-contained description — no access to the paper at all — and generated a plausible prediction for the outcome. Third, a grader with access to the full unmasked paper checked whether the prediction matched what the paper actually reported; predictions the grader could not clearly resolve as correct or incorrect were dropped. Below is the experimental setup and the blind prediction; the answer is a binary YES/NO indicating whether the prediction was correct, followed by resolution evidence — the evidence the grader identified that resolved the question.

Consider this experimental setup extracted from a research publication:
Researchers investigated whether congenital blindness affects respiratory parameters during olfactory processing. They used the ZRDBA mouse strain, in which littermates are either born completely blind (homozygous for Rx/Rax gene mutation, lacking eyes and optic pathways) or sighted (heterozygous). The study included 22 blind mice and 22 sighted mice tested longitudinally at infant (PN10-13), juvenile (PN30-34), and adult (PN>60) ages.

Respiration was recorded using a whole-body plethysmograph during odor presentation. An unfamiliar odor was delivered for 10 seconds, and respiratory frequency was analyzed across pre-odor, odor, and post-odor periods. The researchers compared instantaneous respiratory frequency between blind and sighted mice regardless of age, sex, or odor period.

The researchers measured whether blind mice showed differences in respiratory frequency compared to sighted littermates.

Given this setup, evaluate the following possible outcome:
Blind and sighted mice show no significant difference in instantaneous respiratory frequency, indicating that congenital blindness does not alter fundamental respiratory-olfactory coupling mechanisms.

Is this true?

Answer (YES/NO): NO